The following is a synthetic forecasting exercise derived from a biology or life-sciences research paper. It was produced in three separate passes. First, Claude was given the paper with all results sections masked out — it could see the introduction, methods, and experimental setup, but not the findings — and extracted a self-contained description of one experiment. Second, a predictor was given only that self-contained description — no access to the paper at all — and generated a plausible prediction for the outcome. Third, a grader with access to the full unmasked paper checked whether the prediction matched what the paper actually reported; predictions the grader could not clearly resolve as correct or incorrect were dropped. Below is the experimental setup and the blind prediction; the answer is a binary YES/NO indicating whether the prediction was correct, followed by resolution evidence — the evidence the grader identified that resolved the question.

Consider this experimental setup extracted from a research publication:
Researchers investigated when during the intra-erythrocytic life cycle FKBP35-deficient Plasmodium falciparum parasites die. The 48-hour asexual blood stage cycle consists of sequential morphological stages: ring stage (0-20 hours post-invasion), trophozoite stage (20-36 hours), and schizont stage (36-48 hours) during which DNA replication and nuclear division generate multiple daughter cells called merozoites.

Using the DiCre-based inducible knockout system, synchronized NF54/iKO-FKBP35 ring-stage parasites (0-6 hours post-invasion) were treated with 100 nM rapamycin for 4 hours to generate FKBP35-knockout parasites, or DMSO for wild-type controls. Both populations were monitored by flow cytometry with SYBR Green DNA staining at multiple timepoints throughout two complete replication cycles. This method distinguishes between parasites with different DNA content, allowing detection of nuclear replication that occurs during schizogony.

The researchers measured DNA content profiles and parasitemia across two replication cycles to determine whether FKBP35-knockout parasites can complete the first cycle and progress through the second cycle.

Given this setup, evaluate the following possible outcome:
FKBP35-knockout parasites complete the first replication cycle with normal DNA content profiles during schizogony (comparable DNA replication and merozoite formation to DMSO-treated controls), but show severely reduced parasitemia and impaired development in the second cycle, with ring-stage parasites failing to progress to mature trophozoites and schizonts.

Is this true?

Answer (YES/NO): NO